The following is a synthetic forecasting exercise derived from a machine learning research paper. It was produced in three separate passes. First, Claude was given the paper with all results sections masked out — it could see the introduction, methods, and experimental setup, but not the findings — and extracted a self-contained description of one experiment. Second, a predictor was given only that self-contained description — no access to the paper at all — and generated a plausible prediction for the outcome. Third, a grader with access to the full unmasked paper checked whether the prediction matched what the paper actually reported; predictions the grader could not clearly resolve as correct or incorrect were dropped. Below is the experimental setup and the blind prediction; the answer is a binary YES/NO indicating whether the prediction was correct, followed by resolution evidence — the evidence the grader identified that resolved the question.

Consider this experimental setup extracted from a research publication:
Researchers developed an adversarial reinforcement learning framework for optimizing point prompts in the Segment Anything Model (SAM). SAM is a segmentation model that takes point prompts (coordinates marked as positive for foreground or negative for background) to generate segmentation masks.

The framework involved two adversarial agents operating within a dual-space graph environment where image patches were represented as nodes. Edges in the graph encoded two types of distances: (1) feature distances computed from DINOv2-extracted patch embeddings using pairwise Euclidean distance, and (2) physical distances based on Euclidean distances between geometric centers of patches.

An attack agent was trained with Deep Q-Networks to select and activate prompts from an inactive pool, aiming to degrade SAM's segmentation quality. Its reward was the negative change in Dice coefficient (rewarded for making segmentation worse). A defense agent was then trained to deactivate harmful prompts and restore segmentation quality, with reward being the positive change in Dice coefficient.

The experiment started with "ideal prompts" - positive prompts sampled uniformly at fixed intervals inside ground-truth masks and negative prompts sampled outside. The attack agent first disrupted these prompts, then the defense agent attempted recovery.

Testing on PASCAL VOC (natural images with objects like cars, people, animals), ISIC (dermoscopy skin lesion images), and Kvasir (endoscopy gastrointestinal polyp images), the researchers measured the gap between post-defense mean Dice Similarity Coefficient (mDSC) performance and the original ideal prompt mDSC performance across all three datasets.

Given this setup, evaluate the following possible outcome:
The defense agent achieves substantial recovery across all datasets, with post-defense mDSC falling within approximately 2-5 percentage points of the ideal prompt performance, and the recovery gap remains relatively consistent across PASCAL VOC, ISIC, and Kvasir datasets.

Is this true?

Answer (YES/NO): NO